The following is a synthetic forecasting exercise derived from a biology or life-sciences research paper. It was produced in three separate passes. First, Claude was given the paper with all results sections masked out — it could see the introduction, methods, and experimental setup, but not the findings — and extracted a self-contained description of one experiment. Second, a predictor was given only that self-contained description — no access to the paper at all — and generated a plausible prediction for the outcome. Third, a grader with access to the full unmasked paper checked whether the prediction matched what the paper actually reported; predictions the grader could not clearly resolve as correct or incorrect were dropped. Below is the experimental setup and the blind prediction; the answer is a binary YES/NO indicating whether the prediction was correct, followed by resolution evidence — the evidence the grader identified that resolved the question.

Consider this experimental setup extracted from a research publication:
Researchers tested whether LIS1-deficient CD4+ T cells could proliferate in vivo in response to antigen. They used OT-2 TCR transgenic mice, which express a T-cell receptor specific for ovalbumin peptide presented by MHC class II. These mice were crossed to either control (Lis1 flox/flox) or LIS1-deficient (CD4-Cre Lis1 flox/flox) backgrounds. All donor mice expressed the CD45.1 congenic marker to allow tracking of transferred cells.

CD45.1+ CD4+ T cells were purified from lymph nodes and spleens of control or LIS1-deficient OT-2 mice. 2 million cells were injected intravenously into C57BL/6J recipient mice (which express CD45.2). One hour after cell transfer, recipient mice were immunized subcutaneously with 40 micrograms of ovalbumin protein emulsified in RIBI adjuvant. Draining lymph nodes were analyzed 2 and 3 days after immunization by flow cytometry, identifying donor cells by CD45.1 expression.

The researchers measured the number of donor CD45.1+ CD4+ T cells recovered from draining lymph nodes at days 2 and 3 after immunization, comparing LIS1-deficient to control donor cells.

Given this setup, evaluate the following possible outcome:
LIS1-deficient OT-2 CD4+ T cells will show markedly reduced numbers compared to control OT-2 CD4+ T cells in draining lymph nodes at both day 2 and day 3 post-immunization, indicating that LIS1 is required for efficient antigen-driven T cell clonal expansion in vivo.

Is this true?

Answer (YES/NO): NO